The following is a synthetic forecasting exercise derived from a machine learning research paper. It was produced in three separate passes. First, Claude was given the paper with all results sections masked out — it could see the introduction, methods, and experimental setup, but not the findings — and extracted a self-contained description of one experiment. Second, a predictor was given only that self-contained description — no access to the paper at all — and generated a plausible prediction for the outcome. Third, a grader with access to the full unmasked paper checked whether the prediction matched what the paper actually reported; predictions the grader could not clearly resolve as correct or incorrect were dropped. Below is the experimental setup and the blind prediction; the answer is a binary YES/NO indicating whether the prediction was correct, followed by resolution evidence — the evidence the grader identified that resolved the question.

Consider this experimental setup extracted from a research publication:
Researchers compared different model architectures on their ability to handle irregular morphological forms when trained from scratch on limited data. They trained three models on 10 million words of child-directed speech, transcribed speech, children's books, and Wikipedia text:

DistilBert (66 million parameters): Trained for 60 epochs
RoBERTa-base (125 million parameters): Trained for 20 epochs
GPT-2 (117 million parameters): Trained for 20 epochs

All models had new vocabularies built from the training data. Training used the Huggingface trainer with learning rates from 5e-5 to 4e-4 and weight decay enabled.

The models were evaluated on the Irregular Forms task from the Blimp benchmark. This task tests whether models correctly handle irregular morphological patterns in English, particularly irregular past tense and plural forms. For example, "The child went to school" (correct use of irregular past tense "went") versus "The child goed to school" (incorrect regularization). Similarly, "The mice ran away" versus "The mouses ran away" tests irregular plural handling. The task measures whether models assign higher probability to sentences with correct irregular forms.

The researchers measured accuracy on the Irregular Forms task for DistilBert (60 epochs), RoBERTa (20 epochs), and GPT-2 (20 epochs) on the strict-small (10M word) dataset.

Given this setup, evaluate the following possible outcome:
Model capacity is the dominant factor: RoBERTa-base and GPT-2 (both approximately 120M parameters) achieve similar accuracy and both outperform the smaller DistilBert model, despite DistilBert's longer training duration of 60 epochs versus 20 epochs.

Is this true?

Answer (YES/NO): NO